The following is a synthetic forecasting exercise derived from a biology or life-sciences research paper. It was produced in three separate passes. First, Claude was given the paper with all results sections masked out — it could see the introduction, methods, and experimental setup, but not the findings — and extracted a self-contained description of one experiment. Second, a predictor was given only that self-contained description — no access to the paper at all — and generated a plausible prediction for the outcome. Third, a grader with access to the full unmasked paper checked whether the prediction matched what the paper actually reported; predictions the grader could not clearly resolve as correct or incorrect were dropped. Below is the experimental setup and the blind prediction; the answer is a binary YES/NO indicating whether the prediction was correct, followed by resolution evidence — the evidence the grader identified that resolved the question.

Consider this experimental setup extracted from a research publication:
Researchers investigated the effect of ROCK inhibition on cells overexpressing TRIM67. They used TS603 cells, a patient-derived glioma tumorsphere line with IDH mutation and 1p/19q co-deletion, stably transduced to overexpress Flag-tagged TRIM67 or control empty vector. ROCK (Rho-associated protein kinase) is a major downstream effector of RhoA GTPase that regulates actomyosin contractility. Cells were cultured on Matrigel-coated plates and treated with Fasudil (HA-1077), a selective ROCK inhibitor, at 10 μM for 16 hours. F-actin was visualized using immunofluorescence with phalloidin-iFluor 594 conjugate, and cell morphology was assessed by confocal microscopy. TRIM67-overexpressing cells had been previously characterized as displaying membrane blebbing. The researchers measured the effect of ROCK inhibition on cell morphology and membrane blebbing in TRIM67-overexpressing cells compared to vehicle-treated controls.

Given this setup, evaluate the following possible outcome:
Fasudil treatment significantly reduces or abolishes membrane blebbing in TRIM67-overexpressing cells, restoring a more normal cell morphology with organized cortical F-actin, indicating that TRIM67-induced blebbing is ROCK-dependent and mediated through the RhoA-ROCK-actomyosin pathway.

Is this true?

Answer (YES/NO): YES